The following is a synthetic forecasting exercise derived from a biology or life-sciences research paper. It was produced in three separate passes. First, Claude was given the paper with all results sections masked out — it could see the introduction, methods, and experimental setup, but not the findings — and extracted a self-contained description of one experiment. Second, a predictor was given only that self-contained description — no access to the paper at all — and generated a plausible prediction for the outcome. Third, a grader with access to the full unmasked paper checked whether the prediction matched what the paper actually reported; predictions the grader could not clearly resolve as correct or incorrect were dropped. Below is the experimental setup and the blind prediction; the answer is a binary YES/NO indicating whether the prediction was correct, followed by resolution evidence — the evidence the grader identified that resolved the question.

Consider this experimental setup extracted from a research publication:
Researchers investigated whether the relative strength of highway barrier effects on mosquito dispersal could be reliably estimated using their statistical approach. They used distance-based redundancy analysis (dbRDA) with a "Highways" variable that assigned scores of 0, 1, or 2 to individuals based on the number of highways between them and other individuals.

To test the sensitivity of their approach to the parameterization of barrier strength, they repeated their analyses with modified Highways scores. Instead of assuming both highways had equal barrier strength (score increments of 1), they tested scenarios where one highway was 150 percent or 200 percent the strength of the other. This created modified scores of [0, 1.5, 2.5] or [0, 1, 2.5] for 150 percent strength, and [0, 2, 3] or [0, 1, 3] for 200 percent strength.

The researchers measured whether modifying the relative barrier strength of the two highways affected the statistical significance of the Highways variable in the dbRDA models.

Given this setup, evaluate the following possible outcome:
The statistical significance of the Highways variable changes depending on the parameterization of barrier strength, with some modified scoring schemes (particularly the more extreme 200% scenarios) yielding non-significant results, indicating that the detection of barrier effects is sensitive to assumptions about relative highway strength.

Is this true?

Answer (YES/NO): YES